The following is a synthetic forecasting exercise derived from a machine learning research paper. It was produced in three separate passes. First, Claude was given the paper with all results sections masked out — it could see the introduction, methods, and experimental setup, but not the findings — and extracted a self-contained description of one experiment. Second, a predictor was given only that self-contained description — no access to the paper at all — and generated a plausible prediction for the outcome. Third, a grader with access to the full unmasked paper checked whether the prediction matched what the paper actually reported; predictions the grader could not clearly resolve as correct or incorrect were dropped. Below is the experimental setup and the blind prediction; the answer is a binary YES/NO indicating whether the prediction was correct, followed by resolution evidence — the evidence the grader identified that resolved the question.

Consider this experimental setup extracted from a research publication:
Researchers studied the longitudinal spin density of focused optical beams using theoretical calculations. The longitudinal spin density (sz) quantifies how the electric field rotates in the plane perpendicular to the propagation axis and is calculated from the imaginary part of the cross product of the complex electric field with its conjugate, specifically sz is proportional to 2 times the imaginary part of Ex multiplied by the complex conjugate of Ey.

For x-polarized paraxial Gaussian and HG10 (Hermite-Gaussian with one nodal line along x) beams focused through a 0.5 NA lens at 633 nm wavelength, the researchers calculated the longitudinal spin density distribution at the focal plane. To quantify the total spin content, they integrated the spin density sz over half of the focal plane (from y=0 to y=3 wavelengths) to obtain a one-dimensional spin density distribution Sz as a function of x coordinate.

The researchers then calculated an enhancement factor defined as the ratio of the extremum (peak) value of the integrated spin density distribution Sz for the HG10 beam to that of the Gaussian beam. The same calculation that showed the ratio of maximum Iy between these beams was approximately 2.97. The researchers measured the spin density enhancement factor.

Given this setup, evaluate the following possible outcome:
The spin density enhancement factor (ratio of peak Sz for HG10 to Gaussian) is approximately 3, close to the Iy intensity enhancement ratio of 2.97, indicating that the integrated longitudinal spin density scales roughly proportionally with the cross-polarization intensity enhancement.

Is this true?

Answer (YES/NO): NO